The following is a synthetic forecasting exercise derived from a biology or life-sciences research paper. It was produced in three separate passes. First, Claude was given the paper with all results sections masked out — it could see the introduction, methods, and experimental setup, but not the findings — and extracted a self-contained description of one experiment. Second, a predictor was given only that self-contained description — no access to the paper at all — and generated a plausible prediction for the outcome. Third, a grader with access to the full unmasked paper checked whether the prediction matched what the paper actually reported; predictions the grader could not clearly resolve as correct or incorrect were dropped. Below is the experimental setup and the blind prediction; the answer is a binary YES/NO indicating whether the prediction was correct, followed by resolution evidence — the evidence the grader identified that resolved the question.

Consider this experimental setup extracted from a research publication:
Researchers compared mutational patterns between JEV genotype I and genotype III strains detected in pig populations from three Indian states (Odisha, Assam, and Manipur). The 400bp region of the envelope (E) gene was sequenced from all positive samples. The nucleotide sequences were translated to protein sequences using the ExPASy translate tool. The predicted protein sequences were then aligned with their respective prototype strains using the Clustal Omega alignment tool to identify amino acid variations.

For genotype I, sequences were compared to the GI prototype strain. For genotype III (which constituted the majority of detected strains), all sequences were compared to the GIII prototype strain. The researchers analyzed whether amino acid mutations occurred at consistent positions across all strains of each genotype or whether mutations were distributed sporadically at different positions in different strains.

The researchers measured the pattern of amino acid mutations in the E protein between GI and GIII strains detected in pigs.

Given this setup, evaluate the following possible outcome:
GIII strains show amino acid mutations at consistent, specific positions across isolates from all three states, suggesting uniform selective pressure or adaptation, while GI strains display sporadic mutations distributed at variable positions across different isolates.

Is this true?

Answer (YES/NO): NO